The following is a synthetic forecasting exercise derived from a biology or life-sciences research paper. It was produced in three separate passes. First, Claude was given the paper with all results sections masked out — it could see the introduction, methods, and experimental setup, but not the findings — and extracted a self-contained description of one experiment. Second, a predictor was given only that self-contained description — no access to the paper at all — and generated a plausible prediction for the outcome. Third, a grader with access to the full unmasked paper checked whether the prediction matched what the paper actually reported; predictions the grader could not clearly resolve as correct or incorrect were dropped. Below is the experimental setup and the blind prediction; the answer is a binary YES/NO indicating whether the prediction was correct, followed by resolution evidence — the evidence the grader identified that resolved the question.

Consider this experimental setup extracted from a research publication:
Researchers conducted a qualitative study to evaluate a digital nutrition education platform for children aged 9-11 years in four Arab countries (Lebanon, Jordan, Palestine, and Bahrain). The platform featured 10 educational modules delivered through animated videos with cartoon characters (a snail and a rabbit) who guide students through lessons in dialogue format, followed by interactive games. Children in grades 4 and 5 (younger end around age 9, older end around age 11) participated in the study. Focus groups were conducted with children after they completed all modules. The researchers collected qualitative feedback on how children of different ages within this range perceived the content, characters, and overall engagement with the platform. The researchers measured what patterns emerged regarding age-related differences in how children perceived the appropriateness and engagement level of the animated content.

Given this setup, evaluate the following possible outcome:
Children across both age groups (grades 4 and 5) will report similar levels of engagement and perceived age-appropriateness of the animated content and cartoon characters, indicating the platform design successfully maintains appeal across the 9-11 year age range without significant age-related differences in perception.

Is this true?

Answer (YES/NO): NO